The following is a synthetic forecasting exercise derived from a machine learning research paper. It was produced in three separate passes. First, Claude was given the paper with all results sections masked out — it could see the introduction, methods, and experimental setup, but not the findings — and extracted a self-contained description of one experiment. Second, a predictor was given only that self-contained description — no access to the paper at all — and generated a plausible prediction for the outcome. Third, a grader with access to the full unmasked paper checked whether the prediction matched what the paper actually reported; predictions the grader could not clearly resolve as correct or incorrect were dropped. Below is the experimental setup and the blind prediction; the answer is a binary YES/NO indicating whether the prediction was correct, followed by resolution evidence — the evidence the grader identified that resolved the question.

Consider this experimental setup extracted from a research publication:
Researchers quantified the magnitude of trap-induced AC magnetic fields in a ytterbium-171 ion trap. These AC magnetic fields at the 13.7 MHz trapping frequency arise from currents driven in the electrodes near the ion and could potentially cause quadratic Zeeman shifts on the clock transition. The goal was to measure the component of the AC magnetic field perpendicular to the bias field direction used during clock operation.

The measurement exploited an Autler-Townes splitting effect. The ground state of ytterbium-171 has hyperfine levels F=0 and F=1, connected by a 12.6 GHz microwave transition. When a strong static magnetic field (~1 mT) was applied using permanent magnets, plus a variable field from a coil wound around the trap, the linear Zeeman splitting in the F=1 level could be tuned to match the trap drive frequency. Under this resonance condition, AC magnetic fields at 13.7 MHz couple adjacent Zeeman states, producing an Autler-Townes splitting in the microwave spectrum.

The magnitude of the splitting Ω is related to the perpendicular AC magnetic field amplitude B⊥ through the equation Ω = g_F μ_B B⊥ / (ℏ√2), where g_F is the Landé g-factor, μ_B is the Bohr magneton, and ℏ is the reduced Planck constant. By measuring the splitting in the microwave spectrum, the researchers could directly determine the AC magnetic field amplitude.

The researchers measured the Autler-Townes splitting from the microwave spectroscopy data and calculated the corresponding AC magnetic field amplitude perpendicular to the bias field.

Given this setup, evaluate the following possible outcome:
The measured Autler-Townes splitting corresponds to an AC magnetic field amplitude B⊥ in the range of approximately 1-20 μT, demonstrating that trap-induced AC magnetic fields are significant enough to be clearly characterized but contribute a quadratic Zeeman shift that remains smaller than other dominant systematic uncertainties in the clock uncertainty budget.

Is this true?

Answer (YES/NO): NO